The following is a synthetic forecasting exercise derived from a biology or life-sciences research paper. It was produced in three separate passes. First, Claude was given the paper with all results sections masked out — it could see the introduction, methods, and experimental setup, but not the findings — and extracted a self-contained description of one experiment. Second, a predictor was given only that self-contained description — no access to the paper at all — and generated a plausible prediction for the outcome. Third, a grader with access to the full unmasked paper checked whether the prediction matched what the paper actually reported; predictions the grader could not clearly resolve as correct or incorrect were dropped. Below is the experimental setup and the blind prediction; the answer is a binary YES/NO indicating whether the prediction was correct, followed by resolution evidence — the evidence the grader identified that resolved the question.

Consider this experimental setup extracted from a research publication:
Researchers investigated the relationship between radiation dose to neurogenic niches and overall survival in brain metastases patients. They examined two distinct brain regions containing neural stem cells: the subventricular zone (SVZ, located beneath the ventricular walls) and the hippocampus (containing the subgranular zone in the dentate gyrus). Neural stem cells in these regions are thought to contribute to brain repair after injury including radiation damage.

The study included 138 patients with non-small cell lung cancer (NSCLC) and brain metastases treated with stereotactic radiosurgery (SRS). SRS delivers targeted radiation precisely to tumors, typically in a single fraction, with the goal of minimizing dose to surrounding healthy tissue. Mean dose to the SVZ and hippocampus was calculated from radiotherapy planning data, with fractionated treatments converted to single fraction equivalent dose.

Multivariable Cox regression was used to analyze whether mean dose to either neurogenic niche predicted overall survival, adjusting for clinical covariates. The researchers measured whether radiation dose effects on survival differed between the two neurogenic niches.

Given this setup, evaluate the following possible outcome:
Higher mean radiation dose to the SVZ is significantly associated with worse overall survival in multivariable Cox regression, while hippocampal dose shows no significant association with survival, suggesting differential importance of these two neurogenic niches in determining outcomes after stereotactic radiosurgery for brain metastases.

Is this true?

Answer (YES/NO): NO